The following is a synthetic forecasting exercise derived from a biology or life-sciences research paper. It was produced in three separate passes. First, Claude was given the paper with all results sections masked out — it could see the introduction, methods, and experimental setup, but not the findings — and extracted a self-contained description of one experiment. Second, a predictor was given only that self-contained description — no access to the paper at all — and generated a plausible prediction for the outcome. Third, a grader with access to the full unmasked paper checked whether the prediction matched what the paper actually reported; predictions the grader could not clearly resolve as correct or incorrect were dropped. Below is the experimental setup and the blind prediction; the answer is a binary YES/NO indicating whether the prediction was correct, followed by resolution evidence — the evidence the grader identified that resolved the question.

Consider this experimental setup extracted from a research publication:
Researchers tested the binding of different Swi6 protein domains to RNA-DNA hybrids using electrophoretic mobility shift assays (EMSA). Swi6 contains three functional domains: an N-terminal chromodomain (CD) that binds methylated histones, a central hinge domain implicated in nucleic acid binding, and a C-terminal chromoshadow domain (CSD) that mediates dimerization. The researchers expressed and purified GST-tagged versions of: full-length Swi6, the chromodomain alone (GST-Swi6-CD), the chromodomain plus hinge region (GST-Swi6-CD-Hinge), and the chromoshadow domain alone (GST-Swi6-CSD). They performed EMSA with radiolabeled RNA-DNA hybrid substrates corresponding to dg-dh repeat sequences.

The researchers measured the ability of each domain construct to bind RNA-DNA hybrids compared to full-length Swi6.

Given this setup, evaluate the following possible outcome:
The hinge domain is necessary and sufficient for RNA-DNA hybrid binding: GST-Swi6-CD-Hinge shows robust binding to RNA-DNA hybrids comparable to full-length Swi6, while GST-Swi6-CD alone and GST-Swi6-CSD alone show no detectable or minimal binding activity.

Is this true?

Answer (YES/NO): NO